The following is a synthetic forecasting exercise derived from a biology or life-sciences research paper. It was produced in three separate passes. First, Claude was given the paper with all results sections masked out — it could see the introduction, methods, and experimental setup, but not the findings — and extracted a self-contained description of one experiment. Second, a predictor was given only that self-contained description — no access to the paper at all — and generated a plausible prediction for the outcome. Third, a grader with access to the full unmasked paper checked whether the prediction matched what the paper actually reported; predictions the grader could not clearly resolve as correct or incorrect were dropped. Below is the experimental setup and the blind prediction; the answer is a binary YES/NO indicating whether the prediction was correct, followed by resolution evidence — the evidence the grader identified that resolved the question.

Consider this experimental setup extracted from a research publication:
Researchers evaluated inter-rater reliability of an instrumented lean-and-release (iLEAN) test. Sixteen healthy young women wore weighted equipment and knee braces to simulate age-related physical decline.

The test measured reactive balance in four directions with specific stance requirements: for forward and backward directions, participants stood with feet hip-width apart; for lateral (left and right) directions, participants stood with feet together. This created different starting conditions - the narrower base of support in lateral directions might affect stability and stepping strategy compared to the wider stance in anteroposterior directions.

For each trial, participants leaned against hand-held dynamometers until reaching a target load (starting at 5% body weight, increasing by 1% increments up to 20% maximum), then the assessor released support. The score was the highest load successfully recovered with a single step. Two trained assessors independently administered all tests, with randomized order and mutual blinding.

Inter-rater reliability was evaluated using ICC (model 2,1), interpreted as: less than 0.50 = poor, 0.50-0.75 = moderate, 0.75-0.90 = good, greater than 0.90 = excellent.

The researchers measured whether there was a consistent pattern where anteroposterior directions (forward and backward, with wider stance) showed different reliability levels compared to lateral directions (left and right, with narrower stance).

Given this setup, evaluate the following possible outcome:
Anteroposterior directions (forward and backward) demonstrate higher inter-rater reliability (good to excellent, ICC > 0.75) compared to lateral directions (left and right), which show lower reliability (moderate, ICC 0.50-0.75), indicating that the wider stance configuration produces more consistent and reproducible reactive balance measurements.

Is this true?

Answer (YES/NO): NO